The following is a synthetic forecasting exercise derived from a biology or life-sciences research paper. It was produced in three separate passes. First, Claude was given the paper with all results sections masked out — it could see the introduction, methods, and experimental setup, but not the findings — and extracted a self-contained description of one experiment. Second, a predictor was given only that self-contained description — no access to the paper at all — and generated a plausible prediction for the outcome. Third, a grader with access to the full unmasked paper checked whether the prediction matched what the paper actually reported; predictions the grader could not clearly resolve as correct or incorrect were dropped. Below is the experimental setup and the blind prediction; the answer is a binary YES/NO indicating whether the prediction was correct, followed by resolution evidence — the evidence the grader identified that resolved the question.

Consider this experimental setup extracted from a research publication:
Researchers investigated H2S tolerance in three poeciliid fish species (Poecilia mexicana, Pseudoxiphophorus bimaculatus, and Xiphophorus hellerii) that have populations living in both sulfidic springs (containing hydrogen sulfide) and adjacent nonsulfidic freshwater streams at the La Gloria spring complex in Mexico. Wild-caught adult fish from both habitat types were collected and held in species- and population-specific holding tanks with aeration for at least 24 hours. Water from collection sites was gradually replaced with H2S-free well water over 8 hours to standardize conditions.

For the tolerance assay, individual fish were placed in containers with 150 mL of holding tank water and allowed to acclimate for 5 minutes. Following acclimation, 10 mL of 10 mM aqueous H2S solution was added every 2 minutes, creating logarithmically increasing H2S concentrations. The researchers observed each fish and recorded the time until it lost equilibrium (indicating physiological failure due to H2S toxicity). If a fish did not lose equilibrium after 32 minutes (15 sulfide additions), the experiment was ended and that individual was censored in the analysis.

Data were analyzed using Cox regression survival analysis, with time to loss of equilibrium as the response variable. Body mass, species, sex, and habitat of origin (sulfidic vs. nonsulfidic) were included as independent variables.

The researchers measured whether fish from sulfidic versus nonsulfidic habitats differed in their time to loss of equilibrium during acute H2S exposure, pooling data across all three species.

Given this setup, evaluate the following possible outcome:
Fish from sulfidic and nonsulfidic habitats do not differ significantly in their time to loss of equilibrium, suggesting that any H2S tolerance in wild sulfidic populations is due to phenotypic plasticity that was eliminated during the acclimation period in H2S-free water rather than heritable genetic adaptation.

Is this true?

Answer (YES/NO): NO